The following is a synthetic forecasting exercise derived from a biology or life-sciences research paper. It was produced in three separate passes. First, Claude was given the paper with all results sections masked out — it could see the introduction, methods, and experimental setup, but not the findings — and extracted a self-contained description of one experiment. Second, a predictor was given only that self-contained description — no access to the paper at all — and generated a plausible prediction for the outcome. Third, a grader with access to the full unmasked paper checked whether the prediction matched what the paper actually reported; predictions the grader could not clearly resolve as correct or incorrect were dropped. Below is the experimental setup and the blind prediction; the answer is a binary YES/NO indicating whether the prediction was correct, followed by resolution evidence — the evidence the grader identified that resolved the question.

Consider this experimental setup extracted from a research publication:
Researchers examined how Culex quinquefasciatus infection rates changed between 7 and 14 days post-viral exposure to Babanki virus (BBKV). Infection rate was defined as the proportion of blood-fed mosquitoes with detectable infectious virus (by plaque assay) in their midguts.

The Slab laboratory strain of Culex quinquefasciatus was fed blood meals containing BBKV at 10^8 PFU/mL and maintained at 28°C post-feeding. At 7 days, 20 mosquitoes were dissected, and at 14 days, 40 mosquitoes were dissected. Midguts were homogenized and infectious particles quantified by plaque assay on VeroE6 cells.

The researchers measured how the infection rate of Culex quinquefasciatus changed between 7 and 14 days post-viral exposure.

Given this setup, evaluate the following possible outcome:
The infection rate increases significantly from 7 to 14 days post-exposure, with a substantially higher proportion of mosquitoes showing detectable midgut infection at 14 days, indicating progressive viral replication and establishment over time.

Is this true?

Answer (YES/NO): NO